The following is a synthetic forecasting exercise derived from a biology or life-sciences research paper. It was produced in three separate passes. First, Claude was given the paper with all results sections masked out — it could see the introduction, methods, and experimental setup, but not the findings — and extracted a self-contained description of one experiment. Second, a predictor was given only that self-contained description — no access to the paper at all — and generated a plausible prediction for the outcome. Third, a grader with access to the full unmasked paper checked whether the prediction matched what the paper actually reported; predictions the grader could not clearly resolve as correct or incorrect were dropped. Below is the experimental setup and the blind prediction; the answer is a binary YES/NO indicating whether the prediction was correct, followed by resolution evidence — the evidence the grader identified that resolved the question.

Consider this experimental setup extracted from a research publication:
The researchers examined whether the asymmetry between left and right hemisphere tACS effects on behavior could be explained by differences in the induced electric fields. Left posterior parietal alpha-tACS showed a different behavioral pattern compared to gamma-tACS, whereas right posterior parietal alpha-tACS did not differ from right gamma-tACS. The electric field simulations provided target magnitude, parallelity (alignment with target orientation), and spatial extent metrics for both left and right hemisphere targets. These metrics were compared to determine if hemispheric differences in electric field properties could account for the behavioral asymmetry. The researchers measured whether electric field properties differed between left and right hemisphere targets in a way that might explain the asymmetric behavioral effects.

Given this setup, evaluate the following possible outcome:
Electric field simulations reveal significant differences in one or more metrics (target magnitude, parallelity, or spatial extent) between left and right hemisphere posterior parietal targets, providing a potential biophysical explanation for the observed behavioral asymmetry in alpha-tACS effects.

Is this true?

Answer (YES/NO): NO